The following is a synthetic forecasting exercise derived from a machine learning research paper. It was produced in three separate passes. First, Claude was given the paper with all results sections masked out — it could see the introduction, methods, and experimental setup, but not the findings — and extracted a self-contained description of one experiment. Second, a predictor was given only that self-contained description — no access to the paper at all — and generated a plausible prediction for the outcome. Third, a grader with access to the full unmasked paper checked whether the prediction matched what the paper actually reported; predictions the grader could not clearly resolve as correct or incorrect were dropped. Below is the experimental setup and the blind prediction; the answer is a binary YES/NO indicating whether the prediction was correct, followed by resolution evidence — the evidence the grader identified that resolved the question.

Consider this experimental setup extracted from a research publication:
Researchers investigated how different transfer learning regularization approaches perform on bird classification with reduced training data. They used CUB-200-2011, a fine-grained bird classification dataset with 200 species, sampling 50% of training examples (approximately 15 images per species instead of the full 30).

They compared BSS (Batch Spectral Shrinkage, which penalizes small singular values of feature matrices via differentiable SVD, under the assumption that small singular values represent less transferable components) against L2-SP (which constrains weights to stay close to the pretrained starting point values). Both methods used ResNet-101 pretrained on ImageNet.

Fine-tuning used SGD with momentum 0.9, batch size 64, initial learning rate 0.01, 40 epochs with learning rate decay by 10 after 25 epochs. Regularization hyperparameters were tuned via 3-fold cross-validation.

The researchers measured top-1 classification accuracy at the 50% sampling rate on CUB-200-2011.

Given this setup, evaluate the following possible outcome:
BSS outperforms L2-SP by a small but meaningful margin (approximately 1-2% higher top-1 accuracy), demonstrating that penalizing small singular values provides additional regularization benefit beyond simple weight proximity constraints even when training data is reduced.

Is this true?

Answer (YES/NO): NO